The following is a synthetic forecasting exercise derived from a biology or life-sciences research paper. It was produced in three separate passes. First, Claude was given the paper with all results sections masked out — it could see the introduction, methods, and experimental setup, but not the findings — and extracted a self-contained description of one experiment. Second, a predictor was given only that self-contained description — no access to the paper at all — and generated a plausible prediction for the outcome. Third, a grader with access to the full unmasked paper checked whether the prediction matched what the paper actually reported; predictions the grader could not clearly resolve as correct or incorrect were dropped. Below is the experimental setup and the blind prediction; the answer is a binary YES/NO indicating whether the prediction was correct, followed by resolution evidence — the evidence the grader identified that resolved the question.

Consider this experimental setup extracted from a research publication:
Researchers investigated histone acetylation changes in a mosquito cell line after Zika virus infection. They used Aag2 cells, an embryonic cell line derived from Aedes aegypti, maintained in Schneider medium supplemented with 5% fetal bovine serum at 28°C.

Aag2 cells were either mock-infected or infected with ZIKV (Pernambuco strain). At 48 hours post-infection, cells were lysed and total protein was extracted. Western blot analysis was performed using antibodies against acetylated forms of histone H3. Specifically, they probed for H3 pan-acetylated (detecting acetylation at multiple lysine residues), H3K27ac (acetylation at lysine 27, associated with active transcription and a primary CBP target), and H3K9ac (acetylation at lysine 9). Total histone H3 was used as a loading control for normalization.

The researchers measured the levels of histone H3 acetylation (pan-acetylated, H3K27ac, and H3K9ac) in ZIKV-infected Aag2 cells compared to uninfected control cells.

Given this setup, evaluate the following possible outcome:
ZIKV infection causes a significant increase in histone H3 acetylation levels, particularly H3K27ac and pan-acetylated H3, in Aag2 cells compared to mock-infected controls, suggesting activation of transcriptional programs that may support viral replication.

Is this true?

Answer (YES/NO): NO